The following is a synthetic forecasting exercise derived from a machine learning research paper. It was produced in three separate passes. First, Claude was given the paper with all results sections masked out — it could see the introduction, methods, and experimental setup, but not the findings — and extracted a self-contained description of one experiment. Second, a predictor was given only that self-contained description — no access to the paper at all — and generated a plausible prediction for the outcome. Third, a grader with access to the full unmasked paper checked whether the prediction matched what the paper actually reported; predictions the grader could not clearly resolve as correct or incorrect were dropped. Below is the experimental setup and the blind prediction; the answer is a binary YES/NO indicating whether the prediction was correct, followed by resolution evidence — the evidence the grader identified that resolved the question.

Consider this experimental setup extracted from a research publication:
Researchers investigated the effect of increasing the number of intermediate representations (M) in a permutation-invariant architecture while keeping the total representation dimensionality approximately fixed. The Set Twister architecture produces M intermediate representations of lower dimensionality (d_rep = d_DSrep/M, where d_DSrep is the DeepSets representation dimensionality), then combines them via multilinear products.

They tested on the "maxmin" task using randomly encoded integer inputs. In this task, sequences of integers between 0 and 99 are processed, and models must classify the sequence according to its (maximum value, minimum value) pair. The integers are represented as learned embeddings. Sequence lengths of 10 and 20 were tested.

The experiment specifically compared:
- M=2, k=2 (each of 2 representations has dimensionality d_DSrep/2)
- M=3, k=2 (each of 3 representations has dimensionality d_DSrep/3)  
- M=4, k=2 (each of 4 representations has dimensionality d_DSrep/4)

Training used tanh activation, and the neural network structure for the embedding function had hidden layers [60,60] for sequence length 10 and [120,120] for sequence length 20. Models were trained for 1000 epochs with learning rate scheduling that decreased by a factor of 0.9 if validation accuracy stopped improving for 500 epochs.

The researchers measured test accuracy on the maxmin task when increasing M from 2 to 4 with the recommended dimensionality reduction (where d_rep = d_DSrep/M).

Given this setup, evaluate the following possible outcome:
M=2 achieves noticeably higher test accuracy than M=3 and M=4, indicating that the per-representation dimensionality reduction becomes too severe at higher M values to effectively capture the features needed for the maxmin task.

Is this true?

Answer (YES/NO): NO